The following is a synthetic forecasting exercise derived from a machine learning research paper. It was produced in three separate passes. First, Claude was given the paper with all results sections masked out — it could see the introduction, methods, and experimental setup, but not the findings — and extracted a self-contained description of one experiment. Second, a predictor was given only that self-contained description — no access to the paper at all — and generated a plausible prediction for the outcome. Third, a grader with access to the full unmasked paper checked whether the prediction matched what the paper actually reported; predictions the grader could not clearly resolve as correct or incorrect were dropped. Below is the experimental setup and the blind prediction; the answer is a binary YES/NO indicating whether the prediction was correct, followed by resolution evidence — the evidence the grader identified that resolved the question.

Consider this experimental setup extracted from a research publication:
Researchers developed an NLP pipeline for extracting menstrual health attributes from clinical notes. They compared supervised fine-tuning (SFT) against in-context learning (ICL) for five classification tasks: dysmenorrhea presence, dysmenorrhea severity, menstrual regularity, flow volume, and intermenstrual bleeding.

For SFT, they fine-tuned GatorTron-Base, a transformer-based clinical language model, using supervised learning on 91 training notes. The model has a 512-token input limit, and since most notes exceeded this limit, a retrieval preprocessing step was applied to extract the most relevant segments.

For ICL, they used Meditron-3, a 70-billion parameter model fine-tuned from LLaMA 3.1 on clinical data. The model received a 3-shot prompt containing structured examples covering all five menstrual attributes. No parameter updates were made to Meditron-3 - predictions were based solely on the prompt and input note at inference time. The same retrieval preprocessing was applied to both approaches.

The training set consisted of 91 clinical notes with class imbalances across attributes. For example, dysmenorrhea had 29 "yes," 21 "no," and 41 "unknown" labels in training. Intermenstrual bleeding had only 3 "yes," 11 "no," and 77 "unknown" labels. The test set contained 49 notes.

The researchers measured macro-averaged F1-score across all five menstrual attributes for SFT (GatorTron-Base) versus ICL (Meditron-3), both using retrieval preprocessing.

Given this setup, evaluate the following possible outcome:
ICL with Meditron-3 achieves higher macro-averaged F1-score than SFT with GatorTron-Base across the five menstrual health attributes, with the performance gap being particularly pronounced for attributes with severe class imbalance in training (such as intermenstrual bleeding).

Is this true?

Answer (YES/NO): NO